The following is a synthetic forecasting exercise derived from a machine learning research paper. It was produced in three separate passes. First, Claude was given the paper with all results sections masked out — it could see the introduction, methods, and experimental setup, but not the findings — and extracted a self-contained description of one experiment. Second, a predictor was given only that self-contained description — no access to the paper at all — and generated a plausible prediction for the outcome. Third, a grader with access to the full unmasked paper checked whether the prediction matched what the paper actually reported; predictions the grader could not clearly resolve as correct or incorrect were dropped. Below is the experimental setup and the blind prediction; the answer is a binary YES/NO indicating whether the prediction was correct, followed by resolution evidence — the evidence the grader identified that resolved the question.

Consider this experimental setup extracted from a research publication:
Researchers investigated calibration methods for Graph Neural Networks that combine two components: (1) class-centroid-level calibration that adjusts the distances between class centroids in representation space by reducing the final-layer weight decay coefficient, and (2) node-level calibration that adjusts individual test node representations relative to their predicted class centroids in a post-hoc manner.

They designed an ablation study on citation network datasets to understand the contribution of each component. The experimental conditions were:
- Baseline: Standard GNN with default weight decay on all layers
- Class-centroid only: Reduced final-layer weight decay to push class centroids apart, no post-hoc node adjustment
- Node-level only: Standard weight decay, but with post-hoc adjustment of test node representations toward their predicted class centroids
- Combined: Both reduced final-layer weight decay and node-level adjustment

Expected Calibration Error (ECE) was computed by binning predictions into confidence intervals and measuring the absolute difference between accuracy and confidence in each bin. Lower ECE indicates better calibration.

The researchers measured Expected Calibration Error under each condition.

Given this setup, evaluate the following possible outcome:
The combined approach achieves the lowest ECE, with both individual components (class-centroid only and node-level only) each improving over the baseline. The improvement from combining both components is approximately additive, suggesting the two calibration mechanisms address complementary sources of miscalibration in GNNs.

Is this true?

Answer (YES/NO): NO